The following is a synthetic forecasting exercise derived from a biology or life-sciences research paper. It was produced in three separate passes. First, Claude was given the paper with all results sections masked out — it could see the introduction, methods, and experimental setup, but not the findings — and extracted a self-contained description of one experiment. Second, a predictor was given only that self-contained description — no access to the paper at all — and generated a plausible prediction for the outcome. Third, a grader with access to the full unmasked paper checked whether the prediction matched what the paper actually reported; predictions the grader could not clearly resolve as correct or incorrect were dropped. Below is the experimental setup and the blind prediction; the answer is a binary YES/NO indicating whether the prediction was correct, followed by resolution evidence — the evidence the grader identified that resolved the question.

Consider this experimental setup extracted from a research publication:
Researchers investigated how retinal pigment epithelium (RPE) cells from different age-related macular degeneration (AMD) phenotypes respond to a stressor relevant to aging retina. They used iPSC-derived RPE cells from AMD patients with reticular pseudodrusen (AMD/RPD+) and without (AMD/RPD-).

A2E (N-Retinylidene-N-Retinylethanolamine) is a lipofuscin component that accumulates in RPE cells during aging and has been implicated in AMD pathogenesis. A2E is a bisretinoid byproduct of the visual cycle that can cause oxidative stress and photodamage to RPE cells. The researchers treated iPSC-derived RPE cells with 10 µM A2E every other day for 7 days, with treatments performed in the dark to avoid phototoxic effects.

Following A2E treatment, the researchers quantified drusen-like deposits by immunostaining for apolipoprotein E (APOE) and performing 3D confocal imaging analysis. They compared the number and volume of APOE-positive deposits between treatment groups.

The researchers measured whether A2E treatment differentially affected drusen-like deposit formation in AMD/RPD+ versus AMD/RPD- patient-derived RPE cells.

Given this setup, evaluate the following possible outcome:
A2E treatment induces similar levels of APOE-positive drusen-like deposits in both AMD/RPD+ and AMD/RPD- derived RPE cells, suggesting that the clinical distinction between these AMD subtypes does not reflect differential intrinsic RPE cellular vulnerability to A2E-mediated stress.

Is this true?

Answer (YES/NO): NO